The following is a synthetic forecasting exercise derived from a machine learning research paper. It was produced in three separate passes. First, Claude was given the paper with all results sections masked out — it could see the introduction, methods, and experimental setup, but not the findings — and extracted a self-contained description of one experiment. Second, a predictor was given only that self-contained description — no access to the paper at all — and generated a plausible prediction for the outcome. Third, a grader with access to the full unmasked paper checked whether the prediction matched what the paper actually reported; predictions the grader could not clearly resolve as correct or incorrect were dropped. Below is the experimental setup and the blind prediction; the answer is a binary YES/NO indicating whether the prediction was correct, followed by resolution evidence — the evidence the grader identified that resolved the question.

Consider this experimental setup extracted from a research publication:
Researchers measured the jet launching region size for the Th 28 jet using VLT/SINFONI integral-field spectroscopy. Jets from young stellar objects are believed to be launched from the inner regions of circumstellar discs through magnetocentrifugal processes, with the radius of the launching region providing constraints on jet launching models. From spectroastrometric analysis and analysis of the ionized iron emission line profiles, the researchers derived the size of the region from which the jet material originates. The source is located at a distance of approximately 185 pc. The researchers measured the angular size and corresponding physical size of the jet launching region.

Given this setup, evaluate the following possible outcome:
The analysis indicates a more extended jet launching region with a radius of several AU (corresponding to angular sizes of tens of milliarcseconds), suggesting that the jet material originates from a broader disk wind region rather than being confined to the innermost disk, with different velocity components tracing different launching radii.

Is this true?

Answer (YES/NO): YES